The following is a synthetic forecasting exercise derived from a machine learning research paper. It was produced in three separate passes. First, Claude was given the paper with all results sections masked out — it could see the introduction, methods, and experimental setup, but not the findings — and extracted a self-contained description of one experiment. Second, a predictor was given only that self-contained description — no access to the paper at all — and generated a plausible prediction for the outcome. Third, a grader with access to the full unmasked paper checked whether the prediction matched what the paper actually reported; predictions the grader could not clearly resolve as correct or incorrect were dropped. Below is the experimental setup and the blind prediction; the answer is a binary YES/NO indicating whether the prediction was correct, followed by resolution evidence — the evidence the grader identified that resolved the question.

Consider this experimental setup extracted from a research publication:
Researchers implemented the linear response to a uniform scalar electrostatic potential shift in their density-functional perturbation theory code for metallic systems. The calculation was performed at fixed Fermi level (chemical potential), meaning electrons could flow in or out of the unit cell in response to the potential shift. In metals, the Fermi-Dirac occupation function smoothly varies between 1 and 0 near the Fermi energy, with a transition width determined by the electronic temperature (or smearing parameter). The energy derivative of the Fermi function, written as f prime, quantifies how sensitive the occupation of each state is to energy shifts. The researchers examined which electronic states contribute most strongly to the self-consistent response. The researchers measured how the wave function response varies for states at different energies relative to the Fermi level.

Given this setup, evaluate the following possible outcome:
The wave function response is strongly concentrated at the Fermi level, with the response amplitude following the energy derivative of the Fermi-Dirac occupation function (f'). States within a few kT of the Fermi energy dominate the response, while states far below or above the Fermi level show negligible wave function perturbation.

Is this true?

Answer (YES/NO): YES